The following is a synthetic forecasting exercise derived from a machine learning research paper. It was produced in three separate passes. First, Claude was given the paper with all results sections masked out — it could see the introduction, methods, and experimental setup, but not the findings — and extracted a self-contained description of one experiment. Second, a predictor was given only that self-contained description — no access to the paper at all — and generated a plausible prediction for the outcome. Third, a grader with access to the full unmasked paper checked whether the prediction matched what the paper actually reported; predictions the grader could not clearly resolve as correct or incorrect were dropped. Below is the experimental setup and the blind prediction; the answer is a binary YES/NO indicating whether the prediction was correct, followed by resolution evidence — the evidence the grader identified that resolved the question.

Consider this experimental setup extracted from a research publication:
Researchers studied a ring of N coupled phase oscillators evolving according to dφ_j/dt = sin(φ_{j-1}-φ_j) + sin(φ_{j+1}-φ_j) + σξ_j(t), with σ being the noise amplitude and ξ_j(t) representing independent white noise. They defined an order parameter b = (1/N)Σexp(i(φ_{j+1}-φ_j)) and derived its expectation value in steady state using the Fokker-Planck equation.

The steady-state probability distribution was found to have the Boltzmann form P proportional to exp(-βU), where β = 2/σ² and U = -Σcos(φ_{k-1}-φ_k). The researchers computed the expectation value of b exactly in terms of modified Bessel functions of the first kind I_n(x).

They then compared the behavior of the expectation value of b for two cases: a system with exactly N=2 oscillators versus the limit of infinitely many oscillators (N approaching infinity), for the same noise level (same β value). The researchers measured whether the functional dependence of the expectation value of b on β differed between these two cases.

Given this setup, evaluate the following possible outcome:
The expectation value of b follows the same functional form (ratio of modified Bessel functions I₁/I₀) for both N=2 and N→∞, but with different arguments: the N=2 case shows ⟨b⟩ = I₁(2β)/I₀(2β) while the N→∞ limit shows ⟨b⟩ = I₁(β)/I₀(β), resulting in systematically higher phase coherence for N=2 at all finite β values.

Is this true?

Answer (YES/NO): YES